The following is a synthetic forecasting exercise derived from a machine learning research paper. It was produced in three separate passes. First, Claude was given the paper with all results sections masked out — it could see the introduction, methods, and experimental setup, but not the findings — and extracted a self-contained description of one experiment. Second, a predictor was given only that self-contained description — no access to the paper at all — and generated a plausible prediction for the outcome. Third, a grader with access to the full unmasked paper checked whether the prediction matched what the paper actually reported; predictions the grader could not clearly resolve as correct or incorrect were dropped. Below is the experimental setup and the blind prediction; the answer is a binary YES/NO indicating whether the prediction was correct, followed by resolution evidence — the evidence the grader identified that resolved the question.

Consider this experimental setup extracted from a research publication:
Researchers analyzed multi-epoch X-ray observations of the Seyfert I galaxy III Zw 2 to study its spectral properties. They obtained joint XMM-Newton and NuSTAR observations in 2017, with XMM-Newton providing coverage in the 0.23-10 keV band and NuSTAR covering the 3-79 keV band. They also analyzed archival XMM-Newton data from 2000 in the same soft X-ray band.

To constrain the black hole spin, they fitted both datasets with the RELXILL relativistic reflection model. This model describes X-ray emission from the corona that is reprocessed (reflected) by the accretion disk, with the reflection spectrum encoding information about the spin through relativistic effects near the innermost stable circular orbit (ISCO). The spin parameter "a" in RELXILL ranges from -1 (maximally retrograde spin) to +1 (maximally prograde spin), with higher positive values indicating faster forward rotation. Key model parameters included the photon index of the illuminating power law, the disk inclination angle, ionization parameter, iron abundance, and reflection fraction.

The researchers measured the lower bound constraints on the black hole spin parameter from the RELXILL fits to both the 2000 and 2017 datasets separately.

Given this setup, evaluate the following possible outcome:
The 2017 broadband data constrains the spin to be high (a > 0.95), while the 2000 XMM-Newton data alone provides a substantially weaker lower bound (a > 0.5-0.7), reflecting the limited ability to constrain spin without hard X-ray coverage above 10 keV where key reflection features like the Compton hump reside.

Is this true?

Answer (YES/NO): NO